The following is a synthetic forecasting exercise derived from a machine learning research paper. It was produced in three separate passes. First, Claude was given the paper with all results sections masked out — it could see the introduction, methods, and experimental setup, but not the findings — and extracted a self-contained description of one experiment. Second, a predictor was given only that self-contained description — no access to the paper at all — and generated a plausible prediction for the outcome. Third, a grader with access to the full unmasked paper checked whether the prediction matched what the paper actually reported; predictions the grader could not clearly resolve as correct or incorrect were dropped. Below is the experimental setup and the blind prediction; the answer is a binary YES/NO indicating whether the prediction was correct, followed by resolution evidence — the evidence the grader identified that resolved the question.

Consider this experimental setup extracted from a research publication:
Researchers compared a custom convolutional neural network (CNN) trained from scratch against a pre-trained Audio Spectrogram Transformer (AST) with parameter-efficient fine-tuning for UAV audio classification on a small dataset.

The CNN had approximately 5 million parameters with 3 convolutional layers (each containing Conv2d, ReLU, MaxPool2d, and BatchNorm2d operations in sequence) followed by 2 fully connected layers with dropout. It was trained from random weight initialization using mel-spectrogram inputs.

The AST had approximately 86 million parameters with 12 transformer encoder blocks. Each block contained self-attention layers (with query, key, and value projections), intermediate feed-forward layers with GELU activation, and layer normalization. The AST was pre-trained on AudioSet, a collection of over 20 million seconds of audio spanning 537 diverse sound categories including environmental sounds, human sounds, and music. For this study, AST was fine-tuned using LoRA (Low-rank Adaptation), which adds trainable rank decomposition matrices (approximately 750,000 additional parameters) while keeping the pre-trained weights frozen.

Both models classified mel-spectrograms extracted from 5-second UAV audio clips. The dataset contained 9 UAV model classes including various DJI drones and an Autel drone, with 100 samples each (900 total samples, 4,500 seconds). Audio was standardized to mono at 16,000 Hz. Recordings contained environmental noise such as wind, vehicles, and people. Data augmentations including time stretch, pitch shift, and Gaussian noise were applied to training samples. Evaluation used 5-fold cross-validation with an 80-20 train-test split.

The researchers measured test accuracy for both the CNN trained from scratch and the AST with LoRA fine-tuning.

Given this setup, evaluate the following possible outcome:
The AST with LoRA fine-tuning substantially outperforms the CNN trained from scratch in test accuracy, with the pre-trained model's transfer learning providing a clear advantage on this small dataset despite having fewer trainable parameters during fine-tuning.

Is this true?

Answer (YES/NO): NO